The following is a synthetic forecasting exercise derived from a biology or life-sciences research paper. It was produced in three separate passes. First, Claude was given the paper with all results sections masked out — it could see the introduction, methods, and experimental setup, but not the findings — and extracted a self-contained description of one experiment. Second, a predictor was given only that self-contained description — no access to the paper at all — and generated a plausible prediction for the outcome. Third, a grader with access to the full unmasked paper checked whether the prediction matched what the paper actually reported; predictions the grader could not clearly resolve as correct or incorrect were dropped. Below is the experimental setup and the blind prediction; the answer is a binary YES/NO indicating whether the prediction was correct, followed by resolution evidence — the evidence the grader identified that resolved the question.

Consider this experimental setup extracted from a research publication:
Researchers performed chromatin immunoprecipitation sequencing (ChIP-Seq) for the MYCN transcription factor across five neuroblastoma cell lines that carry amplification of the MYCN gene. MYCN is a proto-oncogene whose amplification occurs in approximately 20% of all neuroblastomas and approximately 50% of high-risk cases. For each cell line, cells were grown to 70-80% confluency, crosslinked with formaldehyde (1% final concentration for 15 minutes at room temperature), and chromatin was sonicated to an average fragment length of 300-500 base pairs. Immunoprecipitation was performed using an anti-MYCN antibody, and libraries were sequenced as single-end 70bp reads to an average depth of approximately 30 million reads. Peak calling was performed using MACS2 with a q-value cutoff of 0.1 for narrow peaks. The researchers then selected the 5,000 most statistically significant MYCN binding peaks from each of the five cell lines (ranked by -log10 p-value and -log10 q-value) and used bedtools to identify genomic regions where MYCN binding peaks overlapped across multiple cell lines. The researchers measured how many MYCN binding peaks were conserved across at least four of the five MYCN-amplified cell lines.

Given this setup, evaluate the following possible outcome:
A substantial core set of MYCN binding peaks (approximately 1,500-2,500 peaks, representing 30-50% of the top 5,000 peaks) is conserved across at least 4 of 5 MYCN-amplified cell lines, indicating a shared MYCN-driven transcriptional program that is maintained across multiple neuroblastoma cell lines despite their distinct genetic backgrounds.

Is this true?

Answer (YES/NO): NO